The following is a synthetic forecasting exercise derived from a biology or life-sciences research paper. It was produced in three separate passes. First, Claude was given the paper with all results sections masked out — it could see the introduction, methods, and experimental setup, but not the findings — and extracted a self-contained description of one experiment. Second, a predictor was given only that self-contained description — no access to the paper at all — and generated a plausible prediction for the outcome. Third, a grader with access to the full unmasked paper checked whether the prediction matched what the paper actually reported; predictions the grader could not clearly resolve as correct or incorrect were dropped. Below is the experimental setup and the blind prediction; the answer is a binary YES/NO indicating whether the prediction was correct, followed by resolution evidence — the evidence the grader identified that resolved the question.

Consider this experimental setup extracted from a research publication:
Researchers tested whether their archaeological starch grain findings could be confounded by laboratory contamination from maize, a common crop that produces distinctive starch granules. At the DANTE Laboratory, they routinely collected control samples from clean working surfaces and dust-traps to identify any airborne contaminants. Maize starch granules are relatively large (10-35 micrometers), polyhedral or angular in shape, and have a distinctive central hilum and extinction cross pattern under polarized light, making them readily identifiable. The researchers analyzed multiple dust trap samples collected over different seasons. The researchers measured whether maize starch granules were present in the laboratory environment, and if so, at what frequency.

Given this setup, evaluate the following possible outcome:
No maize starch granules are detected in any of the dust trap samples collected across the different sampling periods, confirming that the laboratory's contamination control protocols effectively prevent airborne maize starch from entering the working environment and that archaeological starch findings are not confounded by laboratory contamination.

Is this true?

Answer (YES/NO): NO